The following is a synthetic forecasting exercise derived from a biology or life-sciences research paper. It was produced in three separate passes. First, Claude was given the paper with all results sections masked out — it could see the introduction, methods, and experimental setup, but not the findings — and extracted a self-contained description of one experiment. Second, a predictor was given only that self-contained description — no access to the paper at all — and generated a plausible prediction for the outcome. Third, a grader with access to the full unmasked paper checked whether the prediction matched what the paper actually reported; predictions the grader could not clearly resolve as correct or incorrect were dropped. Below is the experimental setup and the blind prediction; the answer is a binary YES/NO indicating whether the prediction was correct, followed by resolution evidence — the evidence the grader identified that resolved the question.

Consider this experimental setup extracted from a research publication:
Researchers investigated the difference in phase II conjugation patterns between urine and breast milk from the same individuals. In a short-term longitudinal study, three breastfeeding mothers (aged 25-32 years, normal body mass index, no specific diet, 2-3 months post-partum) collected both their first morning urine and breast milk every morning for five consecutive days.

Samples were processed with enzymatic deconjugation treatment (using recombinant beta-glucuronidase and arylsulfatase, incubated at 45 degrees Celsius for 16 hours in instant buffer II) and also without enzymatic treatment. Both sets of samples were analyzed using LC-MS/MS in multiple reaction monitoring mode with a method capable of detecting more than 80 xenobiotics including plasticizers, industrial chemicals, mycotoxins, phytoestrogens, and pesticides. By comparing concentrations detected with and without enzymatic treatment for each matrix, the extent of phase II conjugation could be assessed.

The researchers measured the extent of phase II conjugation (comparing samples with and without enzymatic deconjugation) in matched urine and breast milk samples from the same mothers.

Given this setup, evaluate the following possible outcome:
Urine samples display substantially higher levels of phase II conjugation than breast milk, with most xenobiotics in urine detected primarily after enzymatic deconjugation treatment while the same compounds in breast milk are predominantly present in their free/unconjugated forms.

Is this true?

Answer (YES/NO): NO